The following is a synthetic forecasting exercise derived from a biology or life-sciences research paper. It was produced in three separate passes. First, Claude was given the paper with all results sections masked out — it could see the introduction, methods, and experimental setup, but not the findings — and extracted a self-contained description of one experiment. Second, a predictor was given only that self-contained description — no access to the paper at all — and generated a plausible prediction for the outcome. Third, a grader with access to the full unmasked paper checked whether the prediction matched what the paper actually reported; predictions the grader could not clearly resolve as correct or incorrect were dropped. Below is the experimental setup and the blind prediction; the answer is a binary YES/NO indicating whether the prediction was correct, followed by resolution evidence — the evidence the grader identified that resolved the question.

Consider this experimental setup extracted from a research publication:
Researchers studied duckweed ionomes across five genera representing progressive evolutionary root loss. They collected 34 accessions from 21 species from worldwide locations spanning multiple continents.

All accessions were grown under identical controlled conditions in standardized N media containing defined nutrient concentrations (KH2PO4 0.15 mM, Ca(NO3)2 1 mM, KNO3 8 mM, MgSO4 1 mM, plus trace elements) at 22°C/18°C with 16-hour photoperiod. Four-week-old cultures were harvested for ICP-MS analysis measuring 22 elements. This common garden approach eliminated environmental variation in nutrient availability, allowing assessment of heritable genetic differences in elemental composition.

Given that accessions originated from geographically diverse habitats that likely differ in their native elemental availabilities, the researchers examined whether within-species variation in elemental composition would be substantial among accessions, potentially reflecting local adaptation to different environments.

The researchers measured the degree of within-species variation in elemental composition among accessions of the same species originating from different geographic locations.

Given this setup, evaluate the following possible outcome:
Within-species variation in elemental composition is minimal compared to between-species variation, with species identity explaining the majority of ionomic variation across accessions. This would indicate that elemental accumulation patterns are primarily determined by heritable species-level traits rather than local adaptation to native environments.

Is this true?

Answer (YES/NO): NO